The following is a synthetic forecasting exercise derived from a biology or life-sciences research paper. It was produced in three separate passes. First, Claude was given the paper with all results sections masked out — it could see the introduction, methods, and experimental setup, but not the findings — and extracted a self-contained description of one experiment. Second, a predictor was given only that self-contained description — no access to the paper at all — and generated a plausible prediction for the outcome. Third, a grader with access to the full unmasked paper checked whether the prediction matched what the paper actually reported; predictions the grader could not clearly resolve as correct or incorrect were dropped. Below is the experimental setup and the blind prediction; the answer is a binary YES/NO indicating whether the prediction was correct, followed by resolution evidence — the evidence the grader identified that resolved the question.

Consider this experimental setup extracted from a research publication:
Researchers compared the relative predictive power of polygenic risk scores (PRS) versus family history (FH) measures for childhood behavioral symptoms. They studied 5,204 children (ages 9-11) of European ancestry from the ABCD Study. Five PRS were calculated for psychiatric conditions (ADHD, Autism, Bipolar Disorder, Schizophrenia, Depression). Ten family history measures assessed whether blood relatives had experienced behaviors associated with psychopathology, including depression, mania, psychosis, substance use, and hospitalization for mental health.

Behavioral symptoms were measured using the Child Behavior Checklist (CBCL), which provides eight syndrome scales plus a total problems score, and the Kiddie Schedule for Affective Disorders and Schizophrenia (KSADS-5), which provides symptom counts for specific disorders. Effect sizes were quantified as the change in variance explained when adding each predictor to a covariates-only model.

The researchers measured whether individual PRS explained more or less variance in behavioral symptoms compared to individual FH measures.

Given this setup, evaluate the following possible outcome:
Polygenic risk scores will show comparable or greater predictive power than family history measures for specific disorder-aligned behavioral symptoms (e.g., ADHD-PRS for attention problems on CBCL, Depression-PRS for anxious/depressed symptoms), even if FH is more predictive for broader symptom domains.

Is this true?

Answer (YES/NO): NO